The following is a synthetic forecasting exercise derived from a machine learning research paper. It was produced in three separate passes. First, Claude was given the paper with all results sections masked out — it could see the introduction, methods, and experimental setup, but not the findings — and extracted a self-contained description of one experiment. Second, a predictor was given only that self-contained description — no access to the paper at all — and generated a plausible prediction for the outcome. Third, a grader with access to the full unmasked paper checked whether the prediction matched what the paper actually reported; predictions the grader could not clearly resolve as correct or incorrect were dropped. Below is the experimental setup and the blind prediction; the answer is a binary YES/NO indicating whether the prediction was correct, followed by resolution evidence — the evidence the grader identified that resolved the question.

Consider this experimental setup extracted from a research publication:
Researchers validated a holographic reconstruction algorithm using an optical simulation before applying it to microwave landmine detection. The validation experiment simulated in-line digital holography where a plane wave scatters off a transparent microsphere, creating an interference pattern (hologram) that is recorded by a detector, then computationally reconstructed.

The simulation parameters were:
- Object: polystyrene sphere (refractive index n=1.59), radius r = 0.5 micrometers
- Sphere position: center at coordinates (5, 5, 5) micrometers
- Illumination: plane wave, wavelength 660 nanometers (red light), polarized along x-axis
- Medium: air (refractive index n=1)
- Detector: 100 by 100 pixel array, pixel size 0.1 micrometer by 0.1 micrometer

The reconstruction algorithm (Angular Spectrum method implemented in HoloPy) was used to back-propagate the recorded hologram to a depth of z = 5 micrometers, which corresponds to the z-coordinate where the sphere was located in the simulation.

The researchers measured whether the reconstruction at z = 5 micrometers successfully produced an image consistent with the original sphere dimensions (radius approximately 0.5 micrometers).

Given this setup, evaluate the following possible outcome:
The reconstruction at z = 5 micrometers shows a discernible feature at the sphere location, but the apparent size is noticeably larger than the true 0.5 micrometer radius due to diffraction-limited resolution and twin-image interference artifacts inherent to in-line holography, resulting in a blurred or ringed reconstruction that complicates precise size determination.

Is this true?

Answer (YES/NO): NO